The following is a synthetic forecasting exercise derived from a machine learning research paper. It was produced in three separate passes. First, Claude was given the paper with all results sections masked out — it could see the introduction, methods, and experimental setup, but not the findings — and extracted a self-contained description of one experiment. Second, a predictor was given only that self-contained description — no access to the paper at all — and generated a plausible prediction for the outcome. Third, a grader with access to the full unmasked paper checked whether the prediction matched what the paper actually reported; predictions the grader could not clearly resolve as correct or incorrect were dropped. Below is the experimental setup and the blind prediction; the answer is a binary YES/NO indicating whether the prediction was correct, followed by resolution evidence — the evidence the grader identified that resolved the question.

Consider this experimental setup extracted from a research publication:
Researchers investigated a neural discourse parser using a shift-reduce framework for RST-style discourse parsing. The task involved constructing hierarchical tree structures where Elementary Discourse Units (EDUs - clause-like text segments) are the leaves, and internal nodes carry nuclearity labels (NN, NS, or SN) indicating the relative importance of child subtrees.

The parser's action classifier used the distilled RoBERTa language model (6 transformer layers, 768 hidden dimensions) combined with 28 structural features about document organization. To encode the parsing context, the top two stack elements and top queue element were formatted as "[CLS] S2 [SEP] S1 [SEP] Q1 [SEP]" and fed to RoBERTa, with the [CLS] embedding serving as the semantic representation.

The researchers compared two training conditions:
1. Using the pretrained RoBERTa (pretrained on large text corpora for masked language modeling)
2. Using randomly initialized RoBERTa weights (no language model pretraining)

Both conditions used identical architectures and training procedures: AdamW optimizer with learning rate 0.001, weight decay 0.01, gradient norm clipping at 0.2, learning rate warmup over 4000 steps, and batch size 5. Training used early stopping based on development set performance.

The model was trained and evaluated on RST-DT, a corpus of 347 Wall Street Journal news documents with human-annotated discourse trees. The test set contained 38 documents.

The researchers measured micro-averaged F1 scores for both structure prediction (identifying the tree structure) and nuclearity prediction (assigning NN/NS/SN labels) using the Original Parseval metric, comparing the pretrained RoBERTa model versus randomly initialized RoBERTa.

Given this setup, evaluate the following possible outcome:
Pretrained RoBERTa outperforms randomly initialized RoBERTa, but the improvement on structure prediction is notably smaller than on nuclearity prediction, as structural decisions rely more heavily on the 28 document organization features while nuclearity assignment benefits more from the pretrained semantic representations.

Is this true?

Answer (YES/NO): YES